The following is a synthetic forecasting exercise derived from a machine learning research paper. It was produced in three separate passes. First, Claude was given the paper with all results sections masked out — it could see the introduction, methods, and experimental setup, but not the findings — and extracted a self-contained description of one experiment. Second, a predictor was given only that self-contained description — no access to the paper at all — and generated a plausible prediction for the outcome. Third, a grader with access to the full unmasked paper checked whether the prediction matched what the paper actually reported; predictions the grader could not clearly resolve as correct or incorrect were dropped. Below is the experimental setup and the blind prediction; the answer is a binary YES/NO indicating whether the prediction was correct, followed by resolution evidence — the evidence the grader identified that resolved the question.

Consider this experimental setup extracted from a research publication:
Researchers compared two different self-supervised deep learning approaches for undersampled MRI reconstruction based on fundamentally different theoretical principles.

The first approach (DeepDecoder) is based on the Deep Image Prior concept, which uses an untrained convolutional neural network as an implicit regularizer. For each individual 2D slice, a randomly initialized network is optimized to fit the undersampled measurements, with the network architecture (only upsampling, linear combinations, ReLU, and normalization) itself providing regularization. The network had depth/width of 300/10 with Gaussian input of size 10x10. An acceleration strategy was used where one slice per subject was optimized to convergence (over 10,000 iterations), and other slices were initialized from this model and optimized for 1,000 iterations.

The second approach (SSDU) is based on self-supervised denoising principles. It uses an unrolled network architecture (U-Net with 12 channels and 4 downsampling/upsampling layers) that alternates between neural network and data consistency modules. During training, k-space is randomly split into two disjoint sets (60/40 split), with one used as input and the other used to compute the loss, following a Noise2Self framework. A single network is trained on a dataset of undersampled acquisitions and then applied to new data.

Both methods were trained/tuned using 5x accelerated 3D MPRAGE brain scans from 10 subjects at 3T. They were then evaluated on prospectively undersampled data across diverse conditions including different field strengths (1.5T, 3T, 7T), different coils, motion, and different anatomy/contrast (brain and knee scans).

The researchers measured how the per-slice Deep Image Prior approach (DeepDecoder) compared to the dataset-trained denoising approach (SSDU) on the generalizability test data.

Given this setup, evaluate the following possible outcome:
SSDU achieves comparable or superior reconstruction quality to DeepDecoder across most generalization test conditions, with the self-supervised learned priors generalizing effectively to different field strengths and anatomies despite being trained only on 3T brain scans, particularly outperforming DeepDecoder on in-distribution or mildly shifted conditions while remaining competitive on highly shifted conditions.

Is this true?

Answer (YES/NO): NO